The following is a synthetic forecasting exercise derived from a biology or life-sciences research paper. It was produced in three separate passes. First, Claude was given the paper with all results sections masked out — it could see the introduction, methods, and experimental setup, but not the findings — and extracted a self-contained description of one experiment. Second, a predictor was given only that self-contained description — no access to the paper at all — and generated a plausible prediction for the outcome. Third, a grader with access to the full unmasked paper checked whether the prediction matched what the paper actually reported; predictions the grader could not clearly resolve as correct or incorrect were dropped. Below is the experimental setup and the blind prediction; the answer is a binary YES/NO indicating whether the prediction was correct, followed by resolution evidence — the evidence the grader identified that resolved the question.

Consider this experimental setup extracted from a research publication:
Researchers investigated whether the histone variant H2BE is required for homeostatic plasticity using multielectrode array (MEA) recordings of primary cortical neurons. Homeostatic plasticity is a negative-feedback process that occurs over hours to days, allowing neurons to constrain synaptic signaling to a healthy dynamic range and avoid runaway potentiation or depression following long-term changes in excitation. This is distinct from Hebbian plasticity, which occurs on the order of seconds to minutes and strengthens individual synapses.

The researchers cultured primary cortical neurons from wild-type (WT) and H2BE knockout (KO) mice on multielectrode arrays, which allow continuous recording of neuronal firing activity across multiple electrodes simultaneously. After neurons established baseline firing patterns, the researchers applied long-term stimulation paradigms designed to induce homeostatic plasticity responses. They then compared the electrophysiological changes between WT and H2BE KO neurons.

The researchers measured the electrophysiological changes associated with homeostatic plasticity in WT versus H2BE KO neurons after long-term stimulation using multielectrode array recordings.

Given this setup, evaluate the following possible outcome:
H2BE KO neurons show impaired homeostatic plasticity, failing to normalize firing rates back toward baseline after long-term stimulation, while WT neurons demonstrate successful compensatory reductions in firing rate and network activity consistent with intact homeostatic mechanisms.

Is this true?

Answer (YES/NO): NO